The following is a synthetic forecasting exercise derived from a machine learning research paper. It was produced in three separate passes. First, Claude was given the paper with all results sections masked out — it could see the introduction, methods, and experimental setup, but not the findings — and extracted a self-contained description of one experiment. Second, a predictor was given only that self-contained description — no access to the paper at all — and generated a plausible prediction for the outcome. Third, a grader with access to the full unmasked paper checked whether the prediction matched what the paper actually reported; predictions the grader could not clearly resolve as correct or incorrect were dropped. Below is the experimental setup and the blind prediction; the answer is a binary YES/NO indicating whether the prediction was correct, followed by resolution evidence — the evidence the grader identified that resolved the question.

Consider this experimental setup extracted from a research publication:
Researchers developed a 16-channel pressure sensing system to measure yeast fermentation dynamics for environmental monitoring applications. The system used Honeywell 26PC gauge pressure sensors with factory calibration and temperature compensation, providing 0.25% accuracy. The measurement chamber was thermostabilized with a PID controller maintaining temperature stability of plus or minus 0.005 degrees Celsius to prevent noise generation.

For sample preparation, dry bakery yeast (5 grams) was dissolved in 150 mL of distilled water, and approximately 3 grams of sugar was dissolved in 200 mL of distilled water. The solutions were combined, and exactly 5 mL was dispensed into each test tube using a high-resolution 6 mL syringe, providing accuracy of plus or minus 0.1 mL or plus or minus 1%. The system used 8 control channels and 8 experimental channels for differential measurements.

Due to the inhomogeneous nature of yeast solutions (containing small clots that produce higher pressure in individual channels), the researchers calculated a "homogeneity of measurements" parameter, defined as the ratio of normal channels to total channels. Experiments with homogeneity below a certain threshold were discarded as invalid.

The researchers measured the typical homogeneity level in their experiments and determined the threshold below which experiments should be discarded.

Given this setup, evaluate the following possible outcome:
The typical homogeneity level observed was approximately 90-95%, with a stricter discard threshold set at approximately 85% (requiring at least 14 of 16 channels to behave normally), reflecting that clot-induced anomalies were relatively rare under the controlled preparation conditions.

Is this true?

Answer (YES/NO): NO